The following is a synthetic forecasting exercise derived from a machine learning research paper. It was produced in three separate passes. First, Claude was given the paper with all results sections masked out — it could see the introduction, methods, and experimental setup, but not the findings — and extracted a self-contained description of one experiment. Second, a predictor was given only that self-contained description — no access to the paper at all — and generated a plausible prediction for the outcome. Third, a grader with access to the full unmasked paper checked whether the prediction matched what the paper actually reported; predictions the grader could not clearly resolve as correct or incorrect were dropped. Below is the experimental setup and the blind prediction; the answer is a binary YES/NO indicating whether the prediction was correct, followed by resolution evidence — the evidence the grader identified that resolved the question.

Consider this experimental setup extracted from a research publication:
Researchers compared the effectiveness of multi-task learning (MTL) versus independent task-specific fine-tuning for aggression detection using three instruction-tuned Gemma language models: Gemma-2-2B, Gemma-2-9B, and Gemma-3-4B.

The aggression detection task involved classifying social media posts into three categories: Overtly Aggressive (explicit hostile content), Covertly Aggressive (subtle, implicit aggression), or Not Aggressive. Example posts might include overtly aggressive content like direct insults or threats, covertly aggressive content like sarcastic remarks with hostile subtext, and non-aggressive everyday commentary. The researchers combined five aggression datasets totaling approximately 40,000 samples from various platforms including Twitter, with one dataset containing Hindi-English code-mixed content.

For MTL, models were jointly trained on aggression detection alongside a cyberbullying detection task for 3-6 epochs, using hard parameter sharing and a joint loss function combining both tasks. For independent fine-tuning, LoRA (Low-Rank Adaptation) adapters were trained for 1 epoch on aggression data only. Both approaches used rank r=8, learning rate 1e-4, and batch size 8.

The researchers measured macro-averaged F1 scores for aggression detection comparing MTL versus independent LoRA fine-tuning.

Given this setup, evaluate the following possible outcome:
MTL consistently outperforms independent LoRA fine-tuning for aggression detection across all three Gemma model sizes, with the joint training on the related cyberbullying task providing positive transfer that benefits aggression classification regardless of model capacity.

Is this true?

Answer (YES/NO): NO